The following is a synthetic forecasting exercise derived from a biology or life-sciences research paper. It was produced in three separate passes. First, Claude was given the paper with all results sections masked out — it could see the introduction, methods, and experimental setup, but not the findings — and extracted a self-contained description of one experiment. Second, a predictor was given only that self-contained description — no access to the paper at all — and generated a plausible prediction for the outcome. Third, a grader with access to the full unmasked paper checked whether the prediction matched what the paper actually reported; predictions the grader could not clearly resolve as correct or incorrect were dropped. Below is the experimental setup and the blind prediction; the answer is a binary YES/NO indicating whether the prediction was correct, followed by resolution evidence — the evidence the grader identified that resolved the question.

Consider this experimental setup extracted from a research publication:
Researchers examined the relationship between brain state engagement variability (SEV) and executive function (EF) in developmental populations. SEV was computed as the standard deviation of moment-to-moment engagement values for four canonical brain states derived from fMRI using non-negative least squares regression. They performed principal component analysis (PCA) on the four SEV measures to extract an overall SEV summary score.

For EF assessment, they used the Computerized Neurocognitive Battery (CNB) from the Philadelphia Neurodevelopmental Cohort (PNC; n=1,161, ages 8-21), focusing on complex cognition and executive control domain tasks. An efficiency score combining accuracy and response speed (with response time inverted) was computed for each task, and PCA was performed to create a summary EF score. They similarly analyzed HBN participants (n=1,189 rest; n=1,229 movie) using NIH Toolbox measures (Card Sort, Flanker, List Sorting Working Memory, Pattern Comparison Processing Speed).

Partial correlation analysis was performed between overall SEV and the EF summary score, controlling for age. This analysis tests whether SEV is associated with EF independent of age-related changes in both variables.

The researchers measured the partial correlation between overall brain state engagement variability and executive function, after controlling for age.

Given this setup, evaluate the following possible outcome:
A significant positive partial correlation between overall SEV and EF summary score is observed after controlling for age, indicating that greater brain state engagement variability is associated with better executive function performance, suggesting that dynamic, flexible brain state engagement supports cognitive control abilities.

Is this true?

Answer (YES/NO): YES